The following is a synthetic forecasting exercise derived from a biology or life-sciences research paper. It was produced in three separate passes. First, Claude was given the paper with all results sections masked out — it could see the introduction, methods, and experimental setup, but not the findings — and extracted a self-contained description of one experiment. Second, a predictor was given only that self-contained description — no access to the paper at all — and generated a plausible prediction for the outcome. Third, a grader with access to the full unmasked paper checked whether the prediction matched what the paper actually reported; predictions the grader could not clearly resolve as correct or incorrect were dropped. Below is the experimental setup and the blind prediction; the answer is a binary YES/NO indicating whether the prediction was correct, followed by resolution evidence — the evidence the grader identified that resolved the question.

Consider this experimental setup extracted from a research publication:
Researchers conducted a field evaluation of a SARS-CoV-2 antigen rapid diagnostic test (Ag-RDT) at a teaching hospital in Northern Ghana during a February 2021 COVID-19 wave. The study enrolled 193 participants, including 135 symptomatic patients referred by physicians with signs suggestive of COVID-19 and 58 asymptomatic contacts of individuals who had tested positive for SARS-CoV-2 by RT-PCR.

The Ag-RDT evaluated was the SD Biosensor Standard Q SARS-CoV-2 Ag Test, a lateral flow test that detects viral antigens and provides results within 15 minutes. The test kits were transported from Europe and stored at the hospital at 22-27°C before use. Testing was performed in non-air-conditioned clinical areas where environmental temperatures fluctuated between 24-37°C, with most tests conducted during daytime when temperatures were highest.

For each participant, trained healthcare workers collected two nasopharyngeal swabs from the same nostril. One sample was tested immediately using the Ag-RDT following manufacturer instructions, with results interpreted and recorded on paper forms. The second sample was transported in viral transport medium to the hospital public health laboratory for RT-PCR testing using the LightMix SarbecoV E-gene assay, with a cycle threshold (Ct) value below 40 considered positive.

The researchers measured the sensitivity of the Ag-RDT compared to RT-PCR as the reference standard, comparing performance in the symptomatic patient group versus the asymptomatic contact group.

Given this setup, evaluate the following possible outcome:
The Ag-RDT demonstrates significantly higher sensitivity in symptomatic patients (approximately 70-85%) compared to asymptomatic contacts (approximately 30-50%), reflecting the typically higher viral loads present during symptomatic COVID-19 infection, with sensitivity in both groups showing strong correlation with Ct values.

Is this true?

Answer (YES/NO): NO